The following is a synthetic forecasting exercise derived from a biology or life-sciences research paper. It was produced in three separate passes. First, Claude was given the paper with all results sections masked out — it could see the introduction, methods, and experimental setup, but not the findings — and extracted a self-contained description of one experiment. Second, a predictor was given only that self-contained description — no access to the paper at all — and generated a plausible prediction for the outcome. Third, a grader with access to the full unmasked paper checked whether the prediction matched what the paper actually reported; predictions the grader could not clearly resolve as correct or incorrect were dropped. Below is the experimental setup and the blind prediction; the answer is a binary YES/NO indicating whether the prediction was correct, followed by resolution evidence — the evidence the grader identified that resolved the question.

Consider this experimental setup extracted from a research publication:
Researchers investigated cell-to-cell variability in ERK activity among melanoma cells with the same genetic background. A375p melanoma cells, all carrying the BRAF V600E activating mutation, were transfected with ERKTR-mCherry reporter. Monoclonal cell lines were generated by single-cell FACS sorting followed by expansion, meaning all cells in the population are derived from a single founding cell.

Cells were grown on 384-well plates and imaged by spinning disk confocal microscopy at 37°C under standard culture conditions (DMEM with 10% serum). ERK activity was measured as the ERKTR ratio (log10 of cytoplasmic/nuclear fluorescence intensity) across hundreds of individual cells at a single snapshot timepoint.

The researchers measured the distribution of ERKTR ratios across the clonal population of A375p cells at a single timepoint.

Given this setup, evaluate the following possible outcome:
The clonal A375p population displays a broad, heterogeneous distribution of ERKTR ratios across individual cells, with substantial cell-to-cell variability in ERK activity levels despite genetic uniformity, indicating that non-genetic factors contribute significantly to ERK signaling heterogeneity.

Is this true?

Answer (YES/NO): YES